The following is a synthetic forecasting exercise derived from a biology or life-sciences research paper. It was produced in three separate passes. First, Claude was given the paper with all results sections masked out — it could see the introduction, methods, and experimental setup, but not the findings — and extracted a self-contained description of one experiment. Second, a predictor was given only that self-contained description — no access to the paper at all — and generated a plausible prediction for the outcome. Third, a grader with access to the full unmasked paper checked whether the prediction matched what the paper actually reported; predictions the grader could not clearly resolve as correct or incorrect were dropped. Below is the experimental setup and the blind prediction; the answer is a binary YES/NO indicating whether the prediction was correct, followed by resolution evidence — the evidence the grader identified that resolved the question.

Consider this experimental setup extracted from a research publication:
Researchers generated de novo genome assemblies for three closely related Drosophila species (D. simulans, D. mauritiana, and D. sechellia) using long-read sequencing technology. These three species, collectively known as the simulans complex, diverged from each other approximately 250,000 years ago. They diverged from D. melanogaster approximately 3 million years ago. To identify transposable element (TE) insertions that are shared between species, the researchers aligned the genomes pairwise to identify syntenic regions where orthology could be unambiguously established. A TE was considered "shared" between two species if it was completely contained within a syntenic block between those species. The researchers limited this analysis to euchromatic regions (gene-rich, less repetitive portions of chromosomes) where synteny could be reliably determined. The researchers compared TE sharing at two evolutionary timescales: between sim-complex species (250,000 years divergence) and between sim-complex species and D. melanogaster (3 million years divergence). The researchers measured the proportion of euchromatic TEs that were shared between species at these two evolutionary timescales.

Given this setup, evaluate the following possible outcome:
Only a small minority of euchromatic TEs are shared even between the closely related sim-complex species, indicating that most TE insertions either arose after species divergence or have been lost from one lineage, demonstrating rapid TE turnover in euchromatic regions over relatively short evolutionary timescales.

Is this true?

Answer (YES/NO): YES